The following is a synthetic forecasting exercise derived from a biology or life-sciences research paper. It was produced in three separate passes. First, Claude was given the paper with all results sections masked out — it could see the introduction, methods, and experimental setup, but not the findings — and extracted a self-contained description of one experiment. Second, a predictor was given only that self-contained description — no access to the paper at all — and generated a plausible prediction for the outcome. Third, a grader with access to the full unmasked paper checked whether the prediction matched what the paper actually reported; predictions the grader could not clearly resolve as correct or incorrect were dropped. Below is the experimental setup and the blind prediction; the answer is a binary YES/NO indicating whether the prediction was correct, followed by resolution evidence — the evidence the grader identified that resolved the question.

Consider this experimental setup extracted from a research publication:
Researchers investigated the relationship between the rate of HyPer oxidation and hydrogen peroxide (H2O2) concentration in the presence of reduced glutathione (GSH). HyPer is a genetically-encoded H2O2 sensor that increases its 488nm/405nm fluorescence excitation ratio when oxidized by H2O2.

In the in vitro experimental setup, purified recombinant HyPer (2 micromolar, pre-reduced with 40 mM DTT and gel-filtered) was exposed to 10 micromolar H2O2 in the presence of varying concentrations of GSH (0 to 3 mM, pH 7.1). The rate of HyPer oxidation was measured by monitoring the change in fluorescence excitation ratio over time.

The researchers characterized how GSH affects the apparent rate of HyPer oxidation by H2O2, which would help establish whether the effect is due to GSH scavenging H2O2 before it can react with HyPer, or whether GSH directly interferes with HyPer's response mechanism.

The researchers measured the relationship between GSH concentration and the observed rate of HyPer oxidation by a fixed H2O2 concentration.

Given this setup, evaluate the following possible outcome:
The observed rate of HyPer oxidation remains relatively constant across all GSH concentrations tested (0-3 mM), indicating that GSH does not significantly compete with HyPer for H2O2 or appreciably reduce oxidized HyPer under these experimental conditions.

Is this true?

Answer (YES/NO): NO